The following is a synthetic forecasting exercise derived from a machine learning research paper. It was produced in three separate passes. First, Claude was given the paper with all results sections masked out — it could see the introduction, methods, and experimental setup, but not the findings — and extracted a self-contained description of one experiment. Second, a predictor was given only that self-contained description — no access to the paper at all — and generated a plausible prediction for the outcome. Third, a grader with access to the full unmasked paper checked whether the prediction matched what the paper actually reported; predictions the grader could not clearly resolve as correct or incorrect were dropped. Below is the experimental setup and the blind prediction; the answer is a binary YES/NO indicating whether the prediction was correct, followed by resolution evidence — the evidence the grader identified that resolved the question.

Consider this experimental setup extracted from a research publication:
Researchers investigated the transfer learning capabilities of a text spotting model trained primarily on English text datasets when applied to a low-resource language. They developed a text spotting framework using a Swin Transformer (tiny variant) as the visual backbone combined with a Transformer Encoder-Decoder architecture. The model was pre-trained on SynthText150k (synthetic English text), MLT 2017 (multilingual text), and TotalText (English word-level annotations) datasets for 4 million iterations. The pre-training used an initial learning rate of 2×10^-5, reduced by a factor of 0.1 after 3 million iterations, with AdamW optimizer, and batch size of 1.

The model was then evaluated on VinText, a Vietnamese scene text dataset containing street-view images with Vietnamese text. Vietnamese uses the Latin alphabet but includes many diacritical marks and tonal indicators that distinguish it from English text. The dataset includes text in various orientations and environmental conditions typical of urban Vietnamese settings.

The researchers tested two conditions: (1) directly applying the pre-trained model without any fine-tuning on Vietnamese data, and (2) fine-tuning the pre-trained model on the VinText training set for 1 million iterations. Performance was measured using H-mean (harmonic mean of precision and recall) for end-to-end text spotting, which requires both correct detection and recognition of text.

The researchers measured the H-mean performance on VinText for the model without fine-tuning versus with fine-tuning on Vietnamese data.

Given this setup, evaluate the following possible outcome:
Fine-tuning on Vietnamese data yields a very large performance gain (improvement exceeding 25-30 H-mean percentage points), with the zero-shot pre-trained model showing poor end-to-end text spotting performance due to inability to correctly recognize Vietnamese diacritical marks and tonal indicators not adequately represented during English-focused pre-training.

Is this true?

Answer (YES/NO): YES